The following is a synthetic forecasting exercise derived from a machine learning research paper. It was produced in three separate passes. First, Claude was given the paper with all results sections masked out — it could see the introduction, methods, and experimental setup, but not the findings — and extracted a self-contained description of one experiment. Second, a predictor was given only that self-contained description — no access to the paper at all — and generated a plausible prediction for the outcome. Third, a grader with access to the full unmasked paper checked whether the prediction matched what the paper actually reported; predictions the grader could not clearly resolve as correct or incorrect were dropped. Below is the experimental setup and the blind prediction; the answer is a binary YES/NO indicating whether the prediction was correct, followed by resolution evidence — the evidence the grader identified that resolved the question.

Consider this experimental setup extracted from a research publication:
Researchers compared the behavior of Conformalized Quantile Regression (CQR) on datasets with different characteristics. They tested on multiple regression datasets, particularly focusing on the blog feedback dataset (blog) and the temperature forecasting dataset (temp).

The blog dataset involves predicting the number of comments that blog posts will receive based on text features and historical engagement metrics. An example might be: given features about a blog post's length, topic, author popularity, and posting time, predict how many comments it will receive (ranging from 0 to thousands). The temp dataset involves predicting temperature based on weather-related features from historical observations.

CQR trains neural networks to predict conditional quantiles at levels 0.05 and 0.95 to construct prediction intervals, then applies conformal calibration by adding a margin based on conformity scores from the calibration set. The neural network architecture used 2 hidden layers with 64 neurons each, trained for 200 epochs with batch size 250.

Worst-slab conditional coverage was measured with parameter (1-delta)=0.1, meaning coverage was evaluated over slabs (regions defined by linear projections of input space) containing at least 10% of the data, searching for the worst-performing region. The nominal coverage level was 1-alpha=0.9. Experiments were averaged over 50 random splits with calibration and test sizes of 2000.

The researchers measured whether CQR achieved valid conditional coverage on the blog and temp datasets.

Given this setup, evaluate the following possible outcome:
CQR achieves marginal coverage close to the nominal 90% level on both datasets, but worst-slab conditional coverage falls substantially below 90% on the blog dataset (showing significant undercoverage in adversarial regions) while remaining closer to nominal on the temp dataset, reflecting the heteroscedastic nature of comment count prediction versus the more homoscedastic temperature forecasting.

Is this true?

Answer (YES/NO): NO